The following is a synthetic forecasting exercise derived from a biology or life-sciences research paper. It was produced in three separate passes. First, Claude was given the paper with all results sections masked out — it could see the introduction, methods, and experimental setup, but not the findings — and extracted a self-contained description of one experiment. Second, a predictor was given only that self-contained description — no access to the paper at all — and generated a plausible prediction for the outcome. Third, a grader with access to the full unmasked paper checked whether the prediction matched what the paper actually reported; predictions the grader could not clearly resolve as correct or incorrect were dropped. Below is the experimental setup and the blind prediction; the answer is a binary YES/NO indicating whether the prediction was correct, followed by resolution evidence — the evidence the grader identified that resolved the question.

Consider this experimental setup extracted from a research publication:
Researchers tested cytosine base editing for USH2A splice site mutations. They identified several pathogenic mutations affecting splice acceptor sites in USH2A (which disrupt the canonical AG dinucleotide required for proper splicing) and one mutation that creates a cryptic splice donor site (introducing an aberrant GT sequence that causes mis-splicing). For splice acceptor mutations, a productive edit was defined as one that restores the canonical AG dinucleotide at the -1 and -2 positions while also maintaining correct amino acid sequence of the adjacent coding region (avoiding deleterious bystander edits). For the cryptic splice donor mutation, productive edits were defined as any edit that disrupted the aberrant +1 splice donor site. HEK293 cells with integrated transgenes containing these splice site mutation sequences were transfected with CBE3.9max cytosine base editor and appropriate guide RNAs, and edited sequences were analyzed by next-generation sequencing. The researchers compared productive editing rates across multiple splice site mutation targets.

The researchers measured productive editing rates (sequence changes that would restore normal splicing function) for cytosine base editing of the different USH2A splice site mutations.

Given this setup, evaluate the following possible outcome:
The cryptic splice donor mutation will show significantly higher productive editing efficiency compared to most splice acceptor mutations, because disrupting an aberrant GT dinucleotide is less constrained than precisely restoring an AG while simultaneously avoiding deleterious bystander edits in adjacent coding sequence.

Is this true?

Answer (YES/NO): YES